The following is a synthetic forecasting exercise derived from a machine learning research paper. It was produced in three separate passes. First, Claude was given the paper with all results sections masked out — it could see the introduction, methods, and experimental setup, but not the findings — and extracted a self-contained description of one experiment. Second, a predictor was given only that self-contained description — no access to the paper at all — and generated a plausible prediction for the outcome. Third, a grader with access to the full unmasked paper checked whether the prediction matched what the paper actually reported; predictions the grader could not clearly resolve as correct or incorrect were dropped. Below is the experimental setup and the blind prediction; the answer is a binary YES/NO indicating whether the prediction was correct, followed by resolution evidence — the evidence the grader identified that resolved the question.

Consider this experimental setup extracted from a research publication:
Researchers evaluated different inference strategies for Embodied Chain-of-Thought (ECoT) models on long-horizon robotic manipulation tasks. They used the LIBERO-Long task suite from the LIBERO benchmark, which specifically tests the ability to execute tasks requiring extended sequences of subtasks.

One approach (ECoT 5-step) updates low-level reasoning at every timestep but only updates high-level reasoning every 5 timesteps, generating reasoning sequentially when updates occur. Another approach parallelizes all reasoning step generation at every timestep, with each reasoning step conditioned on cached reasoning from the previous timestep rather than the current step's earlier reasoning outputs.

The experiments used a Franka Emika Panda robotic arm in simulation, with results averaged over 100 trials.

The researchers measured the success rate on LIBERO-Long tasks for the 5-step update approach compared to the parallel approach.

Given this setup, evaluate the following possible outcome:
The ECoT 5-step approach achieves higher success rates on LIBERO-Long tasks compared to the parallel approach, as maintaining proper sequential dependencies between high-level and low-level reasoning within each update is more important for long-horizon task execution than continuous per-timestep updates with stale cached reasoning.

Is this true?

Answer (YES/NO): NO